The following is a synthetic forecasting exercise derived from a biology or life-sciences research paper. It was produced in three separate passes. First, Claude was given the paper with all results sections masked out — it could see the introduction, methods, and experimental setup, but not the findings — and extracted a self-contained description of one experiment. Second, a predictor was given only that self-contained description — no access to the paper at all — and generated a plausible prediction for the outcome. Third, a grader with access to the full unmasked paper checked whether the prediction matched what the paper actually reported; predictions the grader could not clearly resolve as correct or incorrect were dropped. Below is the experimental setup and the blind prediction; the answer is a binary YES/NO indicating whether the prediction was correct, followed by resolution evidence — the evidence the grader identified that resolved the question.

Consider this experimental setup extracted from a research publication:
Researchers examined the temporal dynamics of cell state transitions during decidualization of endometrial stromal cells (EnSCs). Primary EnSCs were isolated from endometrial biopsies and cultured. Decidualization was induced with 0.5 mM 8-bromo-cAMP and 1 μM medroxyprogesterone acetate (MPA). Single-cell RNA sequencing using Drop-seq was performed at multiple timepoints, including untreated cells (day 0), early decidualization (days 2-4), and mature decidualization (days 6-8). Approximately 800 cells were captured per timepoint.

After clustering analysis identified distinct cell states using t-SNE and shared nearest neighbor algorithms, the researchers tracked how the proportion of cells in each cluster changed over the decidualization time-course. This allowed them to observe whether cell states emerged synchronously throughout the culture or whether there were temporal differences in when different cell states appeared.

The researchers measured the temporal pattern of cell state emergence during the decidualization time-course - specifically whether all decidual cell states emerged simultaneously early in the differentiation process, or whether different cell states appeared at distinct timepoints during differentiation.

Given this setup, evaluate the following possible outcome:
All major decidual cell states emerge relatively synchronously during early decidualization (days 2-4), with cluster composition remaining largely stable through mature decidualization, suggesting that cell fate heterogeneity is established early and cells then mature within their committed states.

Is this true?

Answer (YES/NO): NO